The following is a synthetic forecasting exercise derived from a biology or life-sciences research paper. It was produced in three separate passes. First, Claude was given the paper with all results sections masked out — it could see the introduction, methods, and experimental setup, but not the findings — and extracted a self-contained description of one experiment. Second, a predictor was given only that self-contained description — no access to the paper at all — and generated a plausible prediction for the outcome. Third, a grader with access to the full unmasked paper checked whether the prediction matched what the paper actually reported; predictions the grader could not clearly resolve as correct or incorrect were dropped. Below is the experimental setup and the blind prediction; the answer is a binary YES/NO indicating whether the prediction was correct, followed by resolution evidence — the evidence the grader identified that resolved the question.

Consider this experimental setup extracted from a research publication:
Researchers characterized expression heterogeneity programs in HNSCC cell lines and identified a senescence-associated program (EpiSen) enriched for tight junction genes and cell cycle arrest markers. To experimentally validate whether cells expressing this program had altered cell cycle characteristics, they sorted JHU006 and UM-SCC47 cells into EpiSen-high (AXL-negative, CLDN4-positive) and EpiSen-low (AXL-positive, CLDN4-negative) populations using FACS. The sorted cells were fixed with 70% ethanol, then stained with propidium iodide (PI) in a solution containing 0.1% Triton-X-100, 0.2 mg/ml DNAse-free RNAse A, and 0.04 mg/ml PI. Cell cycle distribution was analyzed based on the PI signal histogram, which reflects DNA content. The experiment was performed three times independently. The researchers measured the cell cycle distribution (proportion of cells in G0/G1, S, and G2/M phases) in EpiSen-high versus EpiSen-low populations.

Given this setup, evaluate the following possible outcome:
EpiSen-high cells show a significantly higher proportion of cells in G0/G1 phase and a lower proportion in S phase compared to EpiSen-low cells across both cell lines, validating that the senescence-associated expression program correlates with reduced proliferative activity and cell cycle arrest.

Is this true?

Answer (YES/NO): YES